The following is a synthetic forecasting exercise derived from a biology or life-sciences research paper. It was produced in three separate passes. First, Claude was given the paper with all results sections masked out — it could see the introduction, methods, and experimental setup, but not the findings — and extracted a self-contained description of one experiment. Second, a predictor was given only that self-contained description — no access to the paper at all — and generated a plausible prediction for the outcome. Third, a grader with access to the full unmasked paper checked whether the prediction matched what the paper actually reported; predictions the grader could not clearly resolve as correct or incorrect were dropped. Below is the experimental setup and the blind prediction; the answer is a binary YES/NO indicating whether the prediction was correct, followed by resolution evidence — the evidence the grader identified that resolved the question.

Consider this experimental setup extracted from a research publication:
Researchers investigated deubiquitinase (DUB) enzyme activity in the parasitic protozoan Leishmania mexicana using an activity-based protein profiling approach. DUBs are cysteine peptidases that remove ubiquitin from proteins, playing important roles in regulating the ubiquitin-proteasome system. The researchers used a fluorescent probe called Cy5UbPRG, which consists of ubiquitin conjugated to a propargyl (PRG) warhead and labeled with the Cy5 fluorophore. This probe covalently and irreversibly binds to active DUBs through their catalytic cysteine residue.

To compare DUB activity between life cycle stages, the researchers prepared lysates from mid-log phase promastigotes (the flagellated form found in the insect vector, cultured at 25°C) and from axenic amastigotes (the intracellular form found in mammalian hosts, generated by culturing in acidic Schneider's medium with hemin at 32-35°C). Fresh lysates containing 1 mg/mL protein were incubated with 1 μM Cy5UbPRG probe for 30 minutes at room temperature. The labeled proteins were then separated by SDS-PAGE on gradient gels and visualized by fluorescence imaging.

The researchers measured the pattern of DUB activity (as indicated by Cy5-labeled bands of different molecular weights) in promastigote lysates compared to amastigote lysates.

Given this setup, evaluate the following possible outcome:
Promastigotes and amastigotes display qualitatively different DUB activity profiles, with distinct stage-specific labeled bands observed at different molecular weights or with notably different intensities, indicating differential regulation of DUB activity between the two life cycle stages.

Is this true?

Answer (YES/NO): NO